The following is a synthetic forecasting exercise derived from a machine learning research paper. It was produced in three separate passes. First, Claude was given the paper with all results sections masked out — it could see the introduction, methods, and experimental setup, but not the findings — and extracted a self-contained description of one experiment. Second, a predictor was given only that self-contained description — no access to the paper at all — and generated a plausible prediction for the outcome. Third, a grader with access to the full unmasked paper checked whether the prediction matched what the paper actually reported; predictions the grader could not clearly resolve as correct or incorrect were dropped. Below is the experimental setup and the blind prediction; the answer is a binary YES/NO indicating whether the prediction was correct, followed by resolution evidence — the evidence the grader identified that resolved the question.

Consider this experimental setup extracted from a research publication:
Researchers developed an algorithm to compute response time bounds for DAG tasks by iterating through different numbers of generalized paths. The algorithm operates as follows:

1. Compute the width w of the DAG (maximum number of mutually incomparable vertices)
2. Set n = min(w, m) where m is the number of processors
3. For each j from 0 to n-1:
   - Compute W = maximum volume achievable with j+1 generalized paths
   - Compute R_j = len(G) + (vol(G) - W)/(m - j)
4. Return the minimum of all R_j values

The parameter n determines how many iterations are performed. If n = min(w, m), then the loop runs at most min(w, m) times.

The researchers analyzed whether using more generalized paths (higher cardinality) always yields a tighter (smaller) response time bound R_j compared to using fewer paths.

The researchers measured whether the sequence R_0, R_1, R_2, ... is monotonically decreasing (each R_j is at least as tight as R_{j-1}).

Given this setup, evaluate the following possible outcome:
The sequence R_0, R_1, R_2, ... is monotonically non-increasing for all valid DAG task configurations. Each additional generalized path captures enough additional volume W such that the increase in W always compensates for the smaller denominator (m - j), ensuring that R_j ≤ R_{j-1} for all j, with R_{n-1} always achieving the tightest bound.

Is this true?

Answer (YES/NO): NO